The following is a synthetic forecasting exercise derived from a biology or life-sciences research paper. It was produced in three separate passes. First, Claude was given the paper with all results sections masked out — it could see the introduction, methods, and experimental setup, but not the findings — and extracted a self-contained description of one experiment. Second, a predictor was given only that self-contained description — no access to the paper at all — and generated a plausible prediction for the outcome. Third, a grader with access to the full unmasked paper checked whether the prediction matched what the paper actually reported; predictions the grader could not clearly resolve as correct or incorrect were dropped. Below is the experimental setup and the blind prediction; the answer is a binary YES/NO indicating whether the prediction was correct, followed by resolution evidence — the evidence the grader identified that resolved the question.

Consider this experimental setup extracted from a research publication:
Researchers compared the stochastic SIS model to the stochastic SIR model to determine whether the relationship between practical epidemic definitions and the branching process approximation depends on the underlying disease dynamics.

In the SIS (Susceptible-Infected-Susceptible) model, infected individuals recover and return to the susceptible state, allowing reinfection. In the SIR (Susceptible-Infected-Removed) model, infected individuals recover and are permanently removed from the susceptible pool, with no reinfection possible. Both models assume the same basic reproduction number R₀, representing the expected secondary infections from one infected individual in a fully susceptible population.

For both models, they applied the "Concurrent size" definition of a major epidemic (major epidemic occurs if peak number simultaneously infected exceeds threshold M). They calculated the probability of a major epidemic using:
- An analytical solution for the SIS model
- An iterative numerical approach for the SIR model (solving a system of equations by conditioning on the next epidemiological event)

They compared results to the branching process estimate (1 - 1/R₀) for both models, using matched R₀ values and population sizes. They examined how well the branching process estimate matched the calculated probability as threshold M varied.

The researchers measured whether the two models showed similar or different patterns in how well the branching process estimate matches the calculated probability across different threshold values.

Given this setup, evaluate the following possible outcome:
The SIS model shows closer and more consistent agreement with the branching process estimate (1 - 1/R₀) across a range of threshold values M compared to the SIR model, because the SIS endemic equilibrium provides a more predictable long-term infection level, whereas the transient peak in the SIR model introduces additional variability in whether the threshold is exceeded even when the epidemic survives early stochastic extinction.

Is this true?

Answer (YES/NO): NO